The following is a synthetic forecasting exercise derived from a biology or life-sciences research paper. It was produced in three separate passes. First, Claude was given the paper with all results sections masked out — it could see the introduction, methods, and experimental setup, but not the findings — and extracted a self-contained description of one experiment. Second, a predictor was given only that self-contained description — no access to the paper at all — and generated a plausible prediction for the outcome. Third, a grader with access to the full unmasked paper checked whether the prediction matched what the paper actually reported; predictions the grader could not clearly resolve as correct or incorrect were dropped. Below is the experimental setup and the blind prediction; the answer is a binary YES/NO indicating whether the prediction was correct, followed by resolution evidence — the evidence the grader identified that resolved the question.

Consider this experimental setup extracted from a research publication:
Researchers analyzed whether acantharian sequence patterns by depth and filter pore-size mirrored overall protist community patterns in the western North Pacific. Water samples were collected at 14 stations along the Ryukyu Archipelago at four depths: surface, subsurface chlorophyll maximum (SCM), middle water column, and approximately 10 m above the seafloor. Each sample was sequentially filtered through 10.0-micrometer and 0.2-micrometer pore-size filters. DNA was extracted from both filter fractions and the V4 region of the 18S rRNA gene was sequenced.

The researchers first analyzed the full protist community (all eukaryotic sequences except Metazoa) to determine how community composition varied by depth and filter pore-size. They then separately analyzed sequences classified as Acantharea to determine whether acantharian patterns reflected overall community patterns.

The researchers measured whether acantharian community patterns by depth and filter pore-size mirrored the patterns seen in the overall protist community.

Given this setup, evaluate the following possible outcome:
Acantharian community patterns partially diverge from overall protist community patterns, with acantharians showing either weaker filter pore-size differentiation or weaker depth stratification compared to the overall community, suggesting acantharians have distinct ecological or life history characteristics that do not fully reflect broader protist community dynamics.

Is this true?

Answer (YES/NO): YES